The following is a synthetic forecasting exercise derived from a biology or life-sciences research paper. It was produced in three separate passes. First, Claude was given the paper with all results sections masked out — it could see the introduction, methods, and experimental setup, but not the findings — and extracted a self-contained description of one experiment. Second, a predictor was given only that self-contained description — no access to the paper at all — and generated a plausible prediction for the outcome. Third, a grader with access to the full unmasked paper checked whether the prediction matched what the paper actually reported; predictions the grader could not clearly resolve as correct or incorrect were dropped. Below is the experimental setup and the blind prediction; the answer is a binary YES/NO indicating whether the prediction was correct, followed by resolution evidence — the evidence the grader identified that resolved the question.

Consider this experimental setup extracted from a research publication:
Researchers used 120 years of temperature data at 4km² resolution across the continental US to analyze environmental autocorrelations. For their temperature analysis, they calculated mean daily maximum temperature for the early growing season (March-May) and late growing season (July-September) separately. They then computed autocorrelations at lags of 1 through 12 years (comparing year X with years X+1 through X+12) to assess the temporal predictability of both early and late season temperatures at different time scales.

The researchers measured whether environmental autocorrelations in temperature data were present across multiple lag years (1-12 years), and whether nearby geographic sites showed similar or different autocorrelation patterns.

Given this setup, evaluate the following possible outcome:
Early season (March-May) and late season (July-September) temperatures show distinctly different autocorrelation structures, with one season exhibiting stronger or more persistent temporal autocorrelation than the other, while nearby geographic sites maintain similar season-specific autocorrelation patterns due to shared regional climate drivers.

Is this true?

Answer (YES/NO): YES